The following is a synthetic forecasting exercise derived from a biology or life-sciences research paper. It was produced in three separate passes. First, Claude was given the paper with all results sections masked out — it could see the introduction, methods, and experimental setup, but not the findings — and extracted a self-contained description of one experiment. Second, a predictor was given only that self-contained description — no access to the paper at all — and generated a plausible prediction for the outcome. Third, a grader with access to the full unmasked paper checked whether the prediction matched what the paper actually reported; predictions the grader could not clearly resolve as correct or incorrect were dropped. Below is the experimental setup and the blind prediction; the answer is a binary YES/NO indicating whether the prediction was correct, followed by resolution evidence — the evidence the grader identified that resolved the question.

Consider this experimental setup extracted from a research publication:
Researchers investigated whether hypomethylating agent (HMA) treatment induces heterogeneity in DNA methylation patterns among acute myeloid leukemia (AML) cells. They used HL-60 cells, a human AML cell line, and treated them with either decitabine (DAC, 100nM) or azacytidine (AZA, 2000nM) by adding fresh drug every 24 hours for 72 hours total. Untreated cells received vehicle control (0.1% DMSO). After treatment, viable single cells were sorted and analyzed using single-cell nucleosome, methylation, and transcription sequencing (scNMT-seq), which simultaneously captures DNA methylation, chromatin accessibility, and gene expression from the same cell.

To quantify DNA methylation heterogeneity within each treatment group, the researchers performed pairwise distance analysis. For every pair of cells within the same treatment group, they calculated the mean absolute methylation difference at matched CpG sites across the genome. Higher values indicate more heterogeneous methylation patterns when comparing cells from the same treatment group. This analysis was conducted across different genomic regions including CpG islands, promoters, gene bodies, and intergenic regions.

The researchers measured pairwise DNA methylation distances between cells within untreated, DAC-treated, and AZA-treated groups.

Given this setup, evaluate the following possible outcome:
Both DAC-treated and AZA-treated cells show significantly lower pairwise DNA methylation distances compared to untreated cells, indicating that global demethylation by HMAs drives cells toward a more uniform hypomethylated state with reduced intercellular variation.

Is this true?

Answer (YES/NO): NO